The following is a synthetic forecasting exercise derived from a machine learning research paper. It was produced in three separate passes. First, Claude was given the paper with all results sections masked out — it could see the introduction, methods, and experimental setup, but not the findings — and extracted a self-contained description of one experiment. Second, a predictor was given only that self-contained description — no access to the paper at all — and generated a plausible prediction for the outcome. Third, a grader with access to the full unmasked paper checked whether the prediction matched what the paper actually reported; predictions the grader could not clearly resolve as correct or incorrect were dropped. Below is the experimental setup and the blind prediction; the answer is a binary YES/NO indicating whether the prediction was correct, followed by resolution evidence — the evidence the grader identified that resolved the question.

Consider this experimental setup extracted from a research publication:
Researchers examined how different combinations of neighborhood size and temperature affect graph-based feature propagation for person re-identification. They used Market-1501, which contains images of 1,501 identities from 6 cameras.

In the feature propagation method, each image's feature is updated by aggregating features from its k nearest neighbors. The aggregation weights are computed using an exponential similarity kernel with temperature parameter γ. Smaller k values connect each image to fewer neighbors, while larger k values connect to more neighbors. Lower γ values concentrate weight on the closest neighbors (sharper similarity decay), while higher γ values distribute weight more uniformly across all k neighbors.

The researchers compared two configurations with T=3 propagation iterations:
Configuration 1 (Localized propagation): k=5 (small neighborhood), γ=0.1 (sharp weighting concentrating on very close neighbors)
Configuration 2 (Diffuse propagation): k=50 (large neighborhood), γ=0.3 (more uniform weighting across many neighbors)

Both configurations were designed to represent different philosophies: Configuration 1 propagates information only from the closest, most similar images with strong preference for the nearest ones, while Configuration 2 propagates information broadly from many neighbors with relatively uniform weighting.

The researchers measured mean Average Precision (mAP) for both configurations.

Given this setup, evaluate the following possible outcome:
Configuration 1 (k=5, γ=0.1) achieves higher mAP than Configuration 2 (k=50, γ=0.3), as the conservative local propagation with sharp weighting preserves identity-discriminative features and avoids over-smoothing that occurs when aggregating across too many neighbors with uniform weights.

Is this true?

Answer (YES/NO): YES